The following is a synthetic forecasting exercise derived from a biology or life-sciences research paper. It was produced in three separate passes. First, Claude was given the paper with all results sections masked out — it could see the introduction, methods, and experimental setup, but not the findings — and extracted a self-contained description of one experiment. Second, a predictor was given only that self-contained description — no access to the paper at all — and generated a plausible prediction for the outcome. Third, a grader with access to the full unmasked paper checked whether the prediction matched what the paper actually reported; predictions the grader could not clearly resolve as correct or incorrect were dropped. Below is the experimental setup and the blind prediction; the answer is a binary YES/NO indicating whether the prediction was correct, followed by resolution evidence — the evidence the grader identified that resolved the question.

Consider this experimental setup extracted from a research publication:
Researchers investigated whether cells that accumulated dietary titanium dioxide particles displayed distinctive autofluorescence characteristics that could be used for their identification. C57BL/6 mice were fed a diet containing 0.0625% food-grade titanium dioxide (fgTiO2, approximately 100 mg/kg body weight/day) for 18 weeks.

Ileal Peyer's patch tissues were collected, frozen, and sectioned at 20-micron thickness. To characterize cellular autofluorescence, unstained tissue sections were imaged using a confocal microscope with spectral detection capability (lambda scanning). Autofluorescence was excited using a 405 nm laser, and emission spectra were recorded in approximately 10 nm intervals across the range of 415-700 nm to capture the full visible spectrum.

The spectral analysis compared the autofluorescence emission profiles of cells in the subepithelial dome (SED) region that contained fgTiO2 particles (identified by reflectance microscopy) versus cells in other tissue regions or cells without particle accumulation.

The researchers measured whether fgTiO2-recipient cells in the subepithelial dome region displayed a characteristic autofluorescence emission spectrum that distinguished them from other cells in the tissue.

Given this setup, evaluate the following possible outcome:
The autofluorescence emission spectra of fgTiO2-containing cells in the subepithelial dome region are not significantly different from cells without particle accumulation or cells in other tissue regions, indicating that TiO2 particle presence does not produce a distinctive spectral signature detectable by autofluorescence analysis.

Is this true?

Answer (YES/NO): NO